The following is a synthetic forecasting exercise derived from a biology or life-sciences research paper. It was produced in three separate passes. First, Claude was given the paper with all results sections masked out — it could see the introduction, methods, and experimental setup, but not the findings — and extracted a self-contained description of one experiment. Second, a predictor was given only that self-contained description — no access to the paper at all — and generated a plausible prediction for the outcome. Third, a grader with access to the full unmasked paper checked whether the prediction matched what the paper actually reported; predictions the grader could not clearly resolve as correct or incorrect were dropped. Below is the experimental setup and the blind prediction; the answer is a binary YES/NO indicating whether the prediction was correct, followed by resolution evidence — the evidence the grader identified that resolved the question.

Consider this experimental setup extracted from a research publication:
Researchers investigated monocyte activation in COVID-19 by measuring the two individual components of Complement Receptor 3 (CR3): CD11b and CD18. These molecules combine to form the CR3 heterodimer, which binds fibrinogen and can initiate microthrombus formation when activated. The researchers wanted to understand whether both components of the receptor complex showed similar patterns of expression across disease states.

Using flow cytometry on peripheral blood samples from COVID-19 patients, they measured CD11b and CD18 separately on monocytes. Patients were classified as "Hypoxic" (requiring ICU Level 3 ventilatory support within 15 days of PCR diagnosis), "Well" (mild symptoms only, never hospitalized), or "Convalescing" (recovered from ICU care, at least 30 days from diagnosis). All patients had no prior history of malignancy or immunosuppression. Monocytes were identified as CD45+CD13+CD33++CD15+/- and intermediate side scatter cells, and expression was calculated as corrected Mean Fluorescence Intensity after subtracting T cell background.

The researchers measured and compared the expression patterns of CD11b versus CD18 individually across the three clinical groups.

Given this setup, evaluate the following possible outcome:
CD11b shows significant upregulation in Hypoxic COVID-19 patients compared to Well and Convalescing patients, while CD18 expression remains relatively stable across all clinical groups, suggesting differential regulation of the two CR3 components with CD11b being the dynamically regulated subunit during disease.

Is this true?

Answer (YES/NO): NO